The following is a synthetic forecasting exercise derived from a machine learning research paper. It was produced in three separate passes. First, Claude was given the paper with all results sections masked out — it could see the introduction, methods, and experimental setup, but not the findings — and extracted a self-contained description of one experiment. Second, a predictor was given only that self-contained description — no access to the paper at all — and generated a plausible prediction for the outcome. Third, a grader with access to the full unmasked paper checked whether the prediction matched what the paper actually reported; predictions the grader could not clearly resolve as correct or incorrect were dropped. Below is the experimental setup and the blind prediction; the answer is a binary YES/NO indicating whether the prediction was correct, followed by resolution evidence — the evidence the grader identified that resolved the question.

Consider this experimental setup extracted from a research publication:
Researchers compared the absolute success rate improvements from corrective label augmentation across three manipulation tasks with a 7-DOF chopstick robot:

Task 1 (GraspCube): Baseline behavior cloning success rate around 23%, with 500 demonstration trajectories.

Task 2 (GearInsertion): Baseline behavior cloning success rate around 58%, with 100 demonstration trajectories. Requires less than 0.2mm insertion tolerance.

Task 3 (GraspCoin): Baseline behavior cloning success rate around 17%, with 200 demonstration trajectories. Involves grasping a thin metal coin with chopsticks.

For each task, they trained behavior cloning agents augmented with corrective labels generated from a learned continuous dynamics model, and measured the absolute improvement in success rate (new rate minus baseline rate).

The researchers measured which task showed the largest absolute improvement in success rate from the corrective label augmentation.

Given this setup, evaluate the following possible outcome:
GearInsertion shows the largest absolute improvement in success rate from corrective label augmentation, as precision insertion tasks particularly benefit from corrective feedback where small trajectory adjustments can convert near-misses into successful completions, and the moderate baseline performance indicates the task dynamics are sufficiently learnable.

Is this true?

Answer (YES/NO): NO